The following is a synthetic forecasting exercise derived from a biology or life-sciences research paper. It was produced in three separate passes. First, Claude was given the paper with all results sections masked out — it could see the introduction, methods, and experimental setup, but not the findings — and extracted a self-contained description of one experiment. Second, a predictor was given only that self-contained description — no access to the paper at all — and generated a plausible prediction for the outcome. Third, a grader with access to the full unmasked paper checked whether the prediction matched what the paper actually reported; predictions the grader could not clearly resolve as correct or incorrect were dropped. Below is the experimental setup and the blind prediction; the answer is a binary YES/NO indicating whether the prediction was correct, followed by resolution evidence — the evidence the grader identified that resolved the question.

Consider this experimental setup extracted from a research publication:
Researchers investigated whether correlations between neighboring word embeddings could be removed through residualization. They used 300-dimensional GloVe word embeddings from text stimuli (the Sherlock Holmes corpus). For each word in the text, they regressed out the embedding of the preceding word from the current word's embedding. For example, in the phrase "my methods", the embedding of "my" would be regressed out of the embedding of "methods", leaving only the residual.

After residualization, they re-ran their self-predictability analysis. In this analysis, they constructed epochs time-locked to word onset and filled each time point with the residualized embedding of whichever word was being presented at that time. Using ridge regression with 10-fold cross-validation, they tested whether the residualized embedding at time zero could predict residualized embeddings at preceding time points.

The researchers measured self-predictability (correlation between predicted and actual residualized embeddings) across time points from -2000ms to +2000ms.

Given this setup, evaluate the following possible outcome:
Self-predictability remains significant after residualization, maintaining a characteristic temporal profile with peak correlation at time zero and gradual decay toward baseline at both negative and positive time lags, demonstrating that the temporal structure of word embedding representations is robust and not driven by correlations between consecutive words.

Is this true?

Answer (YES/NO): NO